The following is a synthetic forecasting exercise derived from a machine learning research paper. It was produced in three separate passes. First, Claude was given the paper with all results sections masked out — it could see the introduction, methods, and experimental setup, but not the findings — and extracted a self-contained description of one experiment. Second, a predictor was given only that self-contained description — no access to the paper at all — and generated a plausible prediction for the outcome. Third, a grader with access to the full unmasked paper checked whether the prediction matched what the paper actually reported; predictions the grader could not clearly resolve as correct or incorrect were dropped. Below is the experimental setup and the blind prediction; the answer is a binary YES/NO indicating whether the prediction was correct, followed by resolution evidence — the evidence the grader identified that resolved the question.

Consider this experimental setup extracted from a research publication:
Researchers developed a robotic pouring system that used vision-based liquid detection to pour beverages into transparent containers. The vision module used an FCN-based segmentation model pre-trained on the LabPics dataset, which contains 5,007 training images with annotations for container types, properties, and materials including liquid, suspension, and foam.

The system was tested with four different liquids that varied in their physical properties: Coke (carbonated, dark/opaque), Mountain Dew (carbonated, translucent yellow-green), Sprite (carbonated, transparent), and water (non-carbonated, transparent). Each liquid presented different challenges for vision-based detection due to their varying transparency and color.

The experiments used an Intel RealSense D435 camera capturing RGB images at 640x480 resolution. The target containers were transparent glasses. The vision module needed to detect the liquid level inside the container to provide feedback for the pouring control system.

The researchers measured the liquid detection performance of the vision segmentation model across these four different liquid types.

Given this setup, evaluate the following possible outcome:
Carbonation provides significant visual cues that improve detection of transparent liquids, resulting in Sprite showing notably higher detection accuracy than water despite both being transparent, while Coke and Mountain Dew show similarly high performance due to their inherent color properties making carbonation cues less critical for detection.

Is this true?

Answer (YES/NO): NO